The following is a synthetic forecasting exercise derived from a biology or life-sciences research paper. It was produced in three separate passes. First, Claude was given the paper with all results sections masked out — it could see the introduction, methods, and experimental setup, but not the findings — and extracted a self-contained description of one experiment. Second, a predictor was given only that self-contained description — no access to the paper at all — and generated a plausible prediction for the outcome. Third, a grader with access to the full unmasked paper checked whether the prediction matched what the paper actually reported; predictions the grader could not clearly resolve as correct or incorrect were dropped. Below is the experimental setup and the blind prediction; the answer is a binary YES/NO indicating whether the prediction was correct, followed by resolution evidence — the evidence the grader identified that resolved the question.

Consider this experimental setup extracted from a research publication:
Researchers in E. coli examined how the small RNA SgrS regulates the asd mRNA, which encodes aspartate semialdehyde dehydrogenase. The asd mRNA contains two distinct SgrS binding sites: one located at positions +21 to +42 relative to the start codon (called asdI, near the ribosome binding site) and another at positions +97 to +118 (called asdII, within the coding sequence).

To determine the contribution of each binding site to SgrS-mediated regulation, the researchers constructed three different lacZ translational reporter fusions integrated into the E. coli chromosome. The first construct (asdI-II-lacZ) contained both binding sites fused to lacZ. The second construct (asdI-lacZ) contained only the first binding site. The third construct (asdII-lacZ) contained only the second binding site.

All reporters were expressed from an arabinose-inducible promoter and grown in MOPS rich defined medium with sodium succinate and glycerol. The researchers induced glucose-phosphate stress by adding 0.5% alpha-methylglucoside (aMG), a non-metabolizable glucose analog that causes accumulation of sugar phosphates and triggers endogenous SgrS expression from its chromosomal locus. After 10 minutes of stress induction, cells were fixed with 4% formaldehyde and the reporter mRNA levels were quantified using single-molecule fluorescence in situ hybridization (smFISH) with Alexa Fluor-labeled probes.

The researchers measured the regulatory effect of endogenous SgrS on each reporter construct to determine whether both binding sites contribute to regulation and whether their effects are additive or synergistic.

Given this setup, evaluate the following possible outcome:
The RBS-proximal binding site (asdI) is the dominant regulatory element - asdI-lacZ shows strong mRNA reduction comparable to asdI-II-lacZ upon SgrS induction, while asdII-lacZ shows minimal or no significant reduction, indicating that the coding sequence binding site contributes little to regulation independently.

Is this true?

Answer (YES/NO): NO